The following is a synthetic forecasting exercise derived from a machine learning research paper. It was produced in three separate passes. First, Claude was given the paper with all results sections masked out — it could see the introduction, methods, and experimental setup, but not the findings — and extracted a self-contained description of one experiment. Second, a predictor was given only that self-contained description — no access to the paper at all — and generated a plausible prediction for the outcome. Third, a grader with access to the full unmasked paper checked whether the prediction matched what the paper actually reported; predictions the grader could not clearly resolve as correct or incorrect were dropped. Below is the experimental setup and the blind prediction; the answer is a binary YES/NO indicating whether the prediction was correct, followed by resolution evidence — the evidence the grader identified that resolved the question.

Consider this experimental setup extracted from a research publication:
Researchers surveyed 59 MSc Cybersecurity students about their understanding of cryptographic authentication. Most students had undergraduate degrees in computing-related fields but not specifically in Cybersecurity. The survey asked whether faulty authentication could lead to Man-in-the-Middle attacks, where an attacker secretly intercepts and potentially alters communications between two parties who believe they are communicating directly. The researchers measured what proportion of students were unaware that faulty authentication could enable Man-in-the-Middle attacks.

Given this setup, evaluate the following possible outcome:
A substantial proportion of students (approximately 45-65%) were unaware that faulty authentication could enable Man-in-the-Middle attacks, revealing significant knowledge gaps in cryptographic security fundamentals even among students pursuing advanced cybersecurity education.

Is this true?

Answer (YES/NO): NO